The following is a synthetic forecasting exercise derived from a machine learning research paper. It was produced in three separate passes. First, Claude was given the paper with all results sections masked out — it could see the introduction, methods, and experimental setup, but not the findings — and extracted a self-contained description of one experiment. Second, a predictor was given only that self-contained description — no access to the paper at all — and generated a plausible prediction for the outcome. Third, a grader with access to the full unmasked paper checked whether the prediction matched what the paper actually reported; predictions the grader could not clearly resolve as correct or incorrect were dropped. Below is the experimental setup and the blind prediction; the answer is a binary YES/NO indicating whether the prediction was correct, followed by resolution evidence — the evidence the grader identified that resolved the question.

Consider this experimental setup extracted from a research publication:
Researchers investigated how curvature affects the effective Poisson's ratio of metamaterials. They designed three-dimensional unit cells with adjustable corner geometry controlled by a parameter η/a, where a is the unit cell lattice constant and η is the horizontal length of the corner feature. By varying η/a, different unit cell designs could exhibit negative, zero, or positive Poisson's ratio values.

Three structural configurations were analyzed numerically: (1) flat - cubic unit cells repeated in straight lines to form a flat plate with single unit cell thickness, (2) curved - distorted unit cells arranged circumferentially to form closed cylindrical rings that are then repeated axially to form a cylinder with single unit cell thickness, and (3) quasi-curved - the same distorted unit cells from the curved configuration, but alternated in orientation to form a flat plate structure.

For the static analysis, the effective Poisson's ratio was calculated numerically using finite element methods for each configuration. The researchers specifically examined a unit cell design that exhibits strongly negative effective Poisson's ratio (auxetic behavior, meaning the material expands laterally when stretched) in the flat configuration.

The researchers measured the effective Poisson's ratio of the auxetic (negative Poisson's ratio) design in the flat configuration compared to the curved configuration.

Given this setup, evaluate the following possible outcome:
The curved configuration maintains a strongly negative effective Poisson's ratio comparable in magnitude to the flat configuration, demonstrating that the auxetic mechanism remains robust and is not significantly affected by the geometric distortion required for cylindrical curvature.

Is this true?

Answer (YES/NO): YES